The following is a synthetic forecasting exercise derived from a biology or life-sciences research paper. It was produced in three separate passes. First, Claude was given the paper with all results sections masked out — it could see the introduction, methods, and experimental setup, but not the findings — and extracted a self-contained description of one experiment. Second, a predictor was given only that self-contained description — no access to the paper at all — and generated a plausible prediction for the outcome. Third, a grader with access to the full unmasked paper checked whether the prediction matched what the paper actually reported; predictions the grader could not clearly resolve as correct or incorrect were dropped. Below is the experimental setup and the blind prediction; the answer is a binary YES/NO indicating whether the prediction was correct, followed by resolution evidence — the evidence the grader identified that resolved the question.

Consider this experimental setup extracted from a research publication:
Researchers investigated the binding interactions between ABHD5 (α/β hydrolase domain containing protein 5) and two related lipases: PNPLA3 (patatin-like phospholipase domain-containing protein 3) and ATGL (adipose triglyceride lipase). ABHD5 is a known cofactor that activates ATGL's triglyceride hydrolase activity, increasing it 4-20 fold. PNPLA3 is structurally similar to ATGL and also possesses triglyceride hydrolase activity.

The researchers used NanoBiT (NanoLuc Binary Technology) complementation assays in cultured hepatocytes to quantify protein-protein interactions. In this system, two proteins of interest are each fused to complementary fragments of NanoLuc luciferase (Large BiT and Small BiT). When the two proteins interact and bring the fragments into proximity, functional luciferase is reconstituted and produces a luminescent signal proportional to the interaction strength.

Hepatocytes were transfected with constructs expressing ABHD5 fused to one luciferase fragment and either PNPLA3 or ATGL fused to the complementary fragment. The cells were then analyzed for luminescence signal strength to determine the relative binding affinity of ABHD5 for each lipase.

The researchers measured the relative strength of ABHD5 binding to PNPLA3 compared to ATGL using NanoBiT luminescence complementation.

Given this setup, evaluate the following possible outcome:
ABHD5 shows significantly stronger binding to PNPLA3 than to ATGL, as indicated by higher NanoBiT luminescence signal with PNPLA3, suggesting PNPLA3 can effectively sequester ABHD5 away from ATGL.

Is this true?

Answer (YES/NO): YES